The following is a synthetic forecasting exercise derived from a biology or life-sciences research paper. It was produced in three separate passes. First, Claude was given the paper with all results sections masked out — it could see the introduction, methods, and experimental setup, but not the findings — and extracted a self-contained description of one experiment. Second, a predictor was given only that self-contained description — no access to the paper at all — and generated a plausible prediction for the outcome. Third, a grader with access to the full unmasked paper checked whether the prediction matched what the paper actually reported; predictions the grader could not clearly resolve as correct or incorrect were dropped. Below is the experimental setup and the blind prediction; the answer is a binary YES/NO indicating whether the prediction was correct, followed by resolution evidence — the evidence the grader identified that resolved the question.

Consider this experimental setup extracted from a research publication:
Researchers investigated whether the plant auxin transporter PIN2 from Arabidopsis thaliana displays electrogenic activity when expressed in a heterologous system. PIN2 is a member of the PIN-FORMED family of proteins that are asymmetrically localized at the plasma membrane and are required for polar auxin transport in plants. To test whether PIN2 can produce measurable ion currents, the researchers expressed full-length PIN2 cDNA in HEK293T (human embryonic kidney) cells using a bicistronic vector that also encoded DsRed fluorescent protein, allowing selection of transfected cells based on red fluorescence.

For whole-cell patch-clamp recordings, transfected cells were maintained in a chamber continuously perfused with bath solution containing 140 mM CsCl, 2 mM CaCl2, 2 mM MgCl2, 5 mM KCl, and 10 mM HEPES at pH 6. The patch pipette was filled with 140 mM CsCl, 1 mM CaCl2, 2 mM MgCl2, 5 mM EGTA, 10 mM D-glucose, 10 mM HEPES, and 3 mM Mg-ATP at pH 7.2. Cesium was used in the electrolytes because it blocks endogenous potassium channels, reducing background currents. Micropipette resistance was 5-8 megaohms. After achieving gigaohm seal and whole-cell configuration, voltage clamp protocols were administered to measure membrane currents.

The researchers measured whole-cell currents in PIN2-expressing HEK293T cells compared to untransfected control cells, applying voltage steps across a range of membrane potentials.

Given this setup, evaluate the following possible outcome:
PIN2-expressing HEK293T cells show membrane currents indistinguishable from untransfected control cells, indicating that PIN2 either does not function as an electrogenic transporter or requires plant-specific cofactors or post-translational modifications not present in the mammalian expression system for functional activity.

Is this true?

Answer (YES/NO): NO